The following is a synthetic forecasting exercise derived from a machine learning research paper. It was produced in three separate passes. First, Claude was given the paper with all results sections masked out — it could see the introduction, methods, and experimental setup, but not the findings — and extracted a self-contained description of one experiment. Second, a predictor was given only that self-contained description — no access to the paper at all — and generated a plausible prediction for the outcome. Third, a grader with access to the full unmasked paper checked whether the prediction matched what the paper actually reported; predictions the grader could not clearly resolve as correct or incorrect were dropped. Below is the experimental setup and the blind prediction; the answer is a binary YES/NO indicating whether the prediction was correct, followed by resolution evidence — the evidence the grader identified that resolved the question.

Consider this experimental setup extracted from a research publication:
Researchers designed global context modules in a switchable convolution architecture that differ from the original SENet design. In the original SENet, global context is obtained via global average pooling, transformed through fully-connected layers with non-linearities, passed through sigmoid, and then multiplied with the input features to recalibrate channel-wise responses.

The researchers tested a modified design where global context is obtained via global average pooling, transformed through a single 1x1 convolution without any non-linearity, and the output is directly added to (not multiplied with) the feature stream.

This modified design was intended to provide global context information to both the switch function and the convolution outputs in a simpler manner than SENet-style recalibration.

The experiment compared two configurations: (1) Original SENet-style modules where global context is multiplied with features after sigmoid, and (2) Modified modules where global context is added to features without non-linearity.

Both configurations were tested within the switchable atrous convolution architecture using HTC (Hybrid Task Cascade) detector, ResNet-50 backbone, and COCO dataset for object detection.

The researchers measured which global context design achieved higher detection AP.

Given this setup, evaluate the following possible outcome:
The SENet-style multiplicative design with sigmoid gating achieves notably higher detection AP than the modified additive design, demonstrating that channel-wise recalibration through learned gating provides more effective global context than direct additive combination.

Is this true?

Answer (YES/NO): NO